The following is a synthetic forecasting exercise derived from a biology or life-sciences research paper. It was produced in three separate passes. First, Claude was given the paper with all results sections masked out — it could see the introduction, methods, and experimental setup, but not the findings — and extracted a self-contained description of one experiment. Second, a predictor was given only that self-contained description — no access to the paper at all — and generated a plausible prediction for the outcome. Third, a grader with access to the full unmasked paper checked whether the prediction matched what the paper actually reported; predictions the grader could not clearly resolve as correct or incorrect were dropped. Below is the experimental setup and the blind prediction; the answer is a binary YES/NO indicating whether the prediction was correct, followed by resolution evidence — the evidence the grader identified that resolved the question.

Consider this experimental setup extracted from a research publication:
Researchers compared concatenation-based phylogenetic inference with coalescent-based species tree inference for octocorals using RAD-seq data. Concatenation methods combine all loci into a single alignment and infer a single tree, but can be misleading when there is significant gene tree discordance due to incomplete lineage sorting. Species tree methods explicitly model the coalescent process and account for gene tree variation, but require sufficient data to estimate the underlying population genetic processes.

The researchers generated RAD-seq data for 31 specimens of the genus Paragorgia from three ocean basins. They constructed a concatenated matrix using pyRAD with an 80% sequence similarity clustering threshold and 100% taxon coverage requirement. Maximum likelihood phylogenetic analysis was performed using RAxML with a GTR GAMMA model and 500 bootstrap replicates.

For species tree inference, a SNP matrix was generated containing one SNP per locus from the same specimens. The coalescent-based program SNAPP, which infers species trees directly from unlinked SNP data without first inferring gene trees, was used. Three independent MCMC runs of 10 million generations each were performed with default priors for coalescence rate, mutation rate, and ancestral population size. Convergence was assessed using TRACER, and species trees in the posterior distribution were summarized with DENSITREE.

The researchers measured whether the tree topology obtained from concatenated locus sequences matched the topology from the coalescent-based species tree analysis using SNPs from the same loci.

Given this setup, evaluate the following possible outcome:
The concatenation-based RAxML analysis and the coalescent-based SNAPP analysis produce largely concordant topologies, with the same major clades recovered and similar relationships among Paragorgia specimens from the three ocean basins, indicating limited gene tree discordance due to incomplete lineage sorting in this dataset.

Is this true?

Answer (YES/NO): YES